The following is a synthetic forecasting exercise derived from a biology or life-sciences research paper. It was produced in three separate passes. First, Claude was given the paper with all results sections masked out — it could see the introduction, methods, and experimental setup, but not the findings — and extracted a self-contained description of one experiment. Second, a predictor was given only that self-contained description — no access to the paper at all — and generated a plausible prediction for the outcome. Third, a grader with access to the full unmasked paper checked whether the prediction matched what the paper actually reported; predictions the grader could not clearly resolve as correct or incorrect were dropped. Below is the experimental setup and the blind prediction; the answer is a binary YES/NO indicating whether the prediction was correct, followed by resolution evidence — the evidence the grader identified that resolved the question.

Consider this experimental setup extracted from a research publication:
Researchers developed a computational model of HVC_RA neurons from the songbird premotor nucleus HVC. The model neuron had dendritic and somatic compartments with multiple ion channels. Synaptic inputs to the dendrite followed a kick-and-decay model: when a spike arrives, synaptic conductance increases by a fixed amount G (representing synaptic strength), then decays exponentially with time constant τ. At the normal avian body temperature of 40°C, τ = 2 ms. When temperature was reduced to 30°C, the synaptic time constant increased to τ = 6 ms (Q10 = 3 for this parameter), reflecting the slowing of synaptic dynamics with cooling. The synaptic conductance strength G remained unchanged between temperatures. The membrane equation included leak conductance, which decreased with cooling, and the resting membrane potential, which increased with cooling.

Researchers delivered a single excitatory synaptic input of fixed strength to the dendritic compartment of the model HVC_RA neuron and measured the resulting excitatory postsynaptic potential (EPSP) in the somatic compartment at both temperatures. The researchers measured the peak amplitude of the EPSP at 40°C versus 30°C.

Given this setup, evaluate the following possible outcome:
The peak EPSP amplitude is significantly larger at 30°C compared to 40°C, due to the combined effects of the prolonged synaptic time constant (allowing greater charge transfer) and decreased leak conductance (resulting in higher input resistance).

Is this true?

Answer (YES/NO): YES